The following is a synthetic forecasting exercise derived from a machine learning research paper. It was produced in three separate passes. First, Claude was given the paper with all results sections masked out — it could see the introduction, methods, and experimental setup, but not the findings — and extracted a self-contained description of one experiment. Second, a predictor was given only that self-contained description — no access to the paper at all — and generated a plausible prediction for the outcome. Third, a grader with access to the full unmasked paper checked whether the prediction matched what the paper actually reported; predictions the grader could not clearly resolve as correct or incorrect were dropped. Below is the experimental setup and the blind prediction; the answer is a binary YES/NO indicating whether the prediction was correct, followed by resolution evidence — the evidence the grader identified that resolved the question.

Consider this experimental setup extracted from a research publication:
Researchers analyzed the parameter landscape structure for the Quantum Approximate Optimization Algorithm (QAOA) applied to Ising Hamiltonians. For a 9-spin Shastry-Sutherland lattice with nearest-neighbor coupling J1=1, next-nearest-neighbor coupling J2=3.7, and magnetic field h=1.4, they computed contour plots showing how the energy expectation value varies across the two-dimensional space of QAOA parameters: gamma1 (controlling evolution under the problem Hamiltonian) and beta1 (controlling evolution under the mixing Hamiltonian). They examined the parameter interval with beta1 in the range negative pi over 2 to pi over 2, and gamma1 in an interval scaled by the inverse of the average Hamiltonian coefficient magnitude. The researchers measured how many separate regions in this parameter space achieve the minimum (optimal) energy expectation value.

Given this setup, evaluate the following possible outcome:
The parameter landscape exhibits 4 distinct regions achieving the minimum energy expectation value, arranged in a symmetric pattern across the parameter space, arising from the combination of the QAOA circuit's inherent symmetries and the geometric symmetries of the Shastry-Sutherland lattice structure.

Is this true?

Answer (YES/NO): NO